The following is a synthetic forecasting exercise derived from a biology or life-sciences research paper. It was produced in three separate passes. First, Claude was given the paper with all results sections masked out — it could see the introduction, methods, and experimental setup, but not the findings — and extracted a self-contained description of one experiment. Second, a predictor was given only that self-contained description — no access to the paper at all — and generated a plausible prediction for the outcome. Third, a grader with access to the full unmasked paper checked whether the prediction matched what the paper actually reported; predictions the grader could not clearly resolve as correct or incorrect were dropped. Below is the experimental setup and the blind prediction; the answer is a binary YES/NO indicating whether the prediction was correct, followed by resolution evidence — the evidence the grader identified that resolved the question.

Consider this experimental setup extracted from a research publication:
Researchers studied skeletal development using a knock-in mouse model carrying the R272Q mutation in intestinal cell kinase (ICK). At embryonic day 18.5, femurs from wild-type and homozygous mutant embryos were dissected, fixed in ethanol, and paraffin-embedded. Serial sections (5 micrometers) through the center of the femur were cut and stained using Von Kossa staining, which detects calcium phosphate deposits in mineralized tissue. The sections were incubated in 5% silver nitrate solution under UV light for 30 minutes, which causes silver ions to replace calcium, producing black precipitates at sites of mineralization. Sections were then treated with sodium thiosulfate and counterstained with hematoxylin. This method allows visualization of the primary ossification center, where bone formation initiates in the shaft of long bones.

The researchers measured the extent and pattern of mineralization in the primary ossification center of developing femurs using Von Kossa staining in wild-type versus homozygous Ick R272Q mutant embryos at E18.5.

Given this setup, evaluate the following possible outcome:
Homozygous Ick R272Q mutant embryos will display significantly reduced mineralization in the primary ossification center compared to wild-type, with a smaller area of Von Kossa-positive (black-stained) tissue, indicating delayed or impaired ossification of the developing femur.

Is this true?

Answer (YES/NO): YES